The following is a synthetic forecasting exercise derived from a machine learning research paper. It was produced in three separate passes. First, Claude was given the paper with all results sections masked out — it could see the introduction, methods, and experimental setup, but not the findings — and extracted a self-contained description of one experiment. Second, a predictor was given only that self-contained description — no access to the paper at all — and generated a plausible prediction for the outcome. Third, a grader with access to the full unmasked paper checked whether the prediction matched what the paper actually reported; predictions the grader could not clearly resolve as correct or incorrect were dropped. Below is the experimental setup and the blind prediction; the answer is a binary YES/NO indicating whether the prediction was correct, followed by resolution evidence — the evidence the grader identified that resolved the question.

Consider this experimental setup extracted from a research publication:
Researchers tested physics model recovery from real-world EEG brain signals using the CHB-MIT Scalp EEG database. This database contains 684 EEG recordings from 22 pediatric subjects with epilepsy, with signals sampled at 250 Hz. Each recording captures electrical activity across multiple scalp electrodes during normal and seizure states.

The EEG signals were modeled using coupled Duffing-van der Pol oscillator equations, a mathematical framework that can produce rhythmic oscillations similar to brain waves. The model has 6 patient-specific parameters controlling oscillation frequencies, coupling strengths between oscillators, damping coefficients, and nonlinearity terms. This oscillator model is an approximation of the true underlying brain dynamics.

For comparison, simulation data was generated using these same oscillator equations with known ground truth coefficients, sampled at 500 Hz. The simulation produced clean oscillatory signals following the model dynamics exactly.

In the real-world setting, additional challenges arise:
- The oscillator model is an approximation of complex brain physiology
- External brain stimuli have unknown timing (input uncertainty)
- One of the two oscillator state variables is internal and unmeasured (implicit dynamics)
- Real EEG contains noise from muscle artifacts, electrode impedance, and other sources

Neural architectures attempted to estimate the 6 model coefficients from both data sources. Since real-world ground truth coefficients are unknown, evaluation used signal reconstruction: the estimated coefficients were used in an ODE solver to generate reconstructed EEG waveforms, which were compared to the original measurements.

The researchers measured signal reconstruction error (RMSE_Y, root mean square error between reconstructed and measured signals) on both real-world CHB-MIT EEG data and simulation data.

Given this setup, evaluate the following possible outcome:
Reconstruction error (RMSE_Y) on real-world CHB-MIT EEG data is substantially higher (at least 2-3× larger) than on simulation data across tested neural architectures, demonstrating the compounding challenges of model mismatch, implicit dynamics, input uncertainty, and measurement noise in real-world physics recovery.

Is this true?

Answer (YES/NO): YES